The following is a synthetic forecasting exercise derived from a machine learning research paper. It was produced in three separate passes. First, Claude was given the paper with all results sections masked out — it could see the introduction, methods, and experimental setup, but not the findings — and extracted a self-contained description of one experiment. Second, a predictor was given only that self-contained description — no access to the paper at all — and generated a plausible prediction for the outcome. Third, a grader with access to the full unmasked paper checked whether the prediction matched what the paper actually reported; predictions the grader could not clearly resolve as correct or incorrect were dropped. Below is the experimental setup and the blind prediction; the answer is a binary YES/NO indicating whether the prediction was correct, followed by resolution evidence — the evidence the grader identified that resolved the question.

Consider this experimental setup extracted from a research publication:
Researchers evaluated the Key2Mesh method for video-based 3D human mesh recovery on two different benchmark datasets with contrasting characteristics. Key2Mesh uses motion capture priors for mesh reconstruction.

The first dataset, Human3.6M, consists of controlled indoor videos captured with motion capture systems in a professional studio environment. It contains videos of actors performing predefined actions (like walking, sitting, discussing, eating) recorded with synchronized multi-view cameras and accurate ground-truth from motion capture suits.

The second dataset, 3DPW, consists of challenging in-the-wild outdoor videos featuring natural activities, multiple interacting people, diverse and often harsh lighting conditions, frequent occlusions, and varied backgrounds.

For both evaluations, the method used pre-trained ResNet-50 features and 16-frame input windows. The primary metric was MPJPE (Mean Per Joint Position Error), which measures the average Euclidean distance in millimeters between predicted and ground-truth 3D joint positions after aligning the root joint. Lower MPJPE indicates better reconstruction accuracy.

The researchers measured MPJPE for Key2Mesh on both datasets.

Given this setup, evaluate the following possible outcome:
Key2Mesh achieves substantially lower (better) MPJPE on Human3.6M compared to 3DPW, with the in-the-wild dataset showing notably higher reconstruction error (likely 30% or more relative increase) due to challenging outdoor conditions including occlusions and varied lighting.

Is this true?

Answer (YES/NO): NO